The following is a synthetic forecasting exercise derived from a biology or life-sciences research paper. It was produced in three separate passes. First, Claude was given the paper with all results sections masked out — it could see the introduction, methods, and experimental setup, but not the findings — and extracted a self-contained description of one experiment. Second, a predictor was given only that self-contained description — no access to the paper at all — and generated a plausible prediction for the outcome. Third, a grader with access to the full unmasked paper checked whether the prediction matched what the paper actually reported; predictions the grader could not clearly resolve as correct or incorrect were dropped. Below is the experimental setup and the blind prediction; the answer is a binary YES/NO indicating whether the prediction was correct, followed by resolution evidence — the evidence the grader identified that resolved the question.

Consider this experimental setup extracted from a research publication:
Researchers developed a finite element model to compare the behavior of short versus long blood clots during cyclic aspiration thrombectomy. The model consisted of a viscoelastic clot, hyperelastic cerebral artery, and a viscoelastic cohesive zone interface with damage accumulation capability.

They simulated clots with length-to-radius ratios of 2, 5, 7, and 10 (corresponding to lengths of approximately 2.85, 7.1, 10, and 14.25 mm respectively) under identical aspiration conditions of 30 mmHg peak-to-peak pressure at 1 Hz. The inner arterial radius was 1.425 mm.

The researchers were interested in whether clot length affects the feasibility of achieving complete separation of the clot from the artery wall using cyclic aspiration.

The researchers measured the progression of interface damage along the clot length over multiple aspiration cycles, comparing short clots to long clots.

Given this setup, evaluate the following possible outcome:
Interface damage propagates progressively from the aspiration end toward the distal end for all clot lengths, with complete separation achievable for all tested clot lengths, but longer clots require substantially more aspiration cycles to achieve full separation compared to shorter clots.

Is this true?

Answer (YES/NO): NO